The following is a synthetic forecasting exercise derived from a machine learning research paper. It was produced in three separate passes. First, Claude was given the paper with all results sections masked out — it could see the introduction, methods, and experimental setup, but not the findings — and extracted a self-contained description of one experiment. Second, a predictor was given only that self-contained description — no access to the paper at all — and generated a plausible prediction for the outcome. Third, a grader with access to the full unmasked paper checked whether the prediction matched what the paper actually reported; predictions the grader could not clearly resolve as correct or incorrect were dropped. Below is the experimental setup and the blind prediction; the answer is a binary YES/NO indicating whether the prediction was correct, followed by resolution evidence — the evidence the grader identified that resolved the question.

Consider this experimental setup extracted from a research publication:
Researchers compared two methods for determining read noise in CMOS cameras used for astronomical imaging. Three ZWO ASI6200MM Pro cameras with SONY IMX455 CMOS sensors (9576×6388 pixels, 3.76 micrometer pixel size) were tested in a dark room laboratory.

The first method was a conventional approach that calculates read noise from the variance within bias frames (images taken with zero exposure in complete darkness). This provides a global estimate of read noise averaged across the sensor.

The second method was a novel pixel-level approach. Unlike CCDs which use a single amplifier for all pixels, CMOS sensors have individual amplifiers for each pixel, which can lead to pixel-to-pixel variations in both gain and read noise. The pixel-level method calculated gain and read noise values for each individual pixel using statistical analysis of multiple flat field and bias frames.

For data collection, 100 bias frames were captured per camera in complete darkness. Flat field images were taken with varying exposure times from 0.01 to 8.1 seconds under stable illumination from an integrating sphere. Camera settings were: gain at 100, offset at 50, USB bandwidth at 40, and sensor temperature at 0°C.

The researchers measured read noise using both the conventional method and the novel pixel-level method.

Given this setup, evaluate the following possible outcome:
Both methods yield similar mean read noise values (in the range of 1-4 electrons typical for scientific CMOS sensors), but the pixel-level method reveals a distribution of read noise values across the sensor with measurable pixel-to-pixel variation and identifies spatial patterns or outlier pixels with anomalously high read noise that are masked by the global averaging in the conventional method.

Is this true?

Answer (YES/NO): NO